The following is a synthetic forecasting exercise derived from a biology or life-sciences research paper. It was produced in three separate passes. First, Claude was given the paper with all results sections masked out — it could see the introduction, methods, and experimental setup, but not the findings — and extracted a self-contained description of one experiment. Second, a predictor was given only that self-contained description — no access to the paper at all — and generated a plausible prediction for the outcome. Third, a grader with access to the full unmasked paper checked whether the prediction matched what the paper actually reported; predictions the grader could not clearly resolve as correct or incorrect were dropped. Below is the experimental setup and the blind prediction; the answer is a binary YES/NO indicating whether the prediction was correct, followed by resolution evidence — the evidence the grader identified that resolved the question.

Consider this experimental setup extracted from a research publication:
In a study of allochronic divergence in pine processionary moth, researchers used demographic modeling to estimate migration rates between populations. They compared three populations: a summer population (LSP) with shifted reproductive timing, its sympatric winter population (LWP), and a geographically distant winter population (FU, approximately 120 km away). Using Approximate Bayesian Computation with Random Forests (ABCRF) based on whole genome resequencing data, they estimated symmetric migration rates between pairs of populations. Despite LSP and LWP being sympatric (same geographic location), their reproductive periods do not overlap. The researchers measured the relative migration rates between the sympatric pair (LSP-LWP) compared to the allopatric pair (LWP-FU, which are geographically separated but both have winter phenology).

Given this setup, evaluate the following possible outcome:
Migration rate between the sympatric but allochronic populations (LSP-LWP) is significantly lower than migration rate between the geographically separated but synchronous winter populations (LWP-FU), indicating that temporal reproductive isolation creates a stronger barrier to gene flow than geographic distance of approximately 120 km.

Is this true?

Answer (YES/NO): YES